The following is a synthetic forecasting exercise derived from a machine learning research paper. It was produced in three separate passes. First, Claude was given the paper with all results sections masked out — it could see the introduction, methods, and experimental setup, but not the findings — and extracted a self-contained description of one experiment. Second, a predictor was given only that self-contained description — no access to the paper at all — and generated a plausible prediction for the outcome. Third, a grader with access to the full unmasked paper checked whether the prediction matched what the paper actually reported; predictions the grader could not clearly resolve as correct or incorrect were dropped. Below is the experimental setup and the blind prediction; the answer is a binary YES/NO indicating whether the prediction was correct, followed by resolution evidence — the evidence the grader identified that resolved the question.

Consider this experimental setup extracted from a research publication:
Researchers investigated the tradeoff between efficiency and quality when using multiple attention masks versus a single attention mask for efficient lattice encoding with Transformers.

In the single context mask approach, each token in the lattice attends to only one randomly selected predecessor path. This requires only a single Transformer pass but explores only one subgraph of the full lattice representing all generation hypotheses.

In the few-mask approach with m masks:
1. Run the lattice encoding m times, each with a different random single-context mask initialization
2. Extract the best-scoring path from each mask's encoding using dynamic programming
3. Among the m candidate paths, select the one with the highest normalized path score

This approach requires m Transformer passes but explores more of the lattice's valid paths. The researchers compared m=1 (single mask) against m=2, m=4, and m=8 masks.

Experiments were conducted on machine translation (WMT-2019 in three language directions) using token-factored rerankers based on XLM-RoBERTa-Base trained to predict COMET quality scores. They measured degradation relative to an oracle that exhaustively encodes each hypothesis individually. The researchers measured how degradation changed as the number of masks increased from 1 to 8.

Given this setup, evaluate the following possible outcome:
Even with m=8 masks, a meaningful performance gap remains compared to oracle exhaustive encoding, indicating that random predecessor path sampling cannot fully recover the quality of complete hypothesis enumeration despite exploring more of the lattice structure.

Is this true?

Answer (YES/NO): NO